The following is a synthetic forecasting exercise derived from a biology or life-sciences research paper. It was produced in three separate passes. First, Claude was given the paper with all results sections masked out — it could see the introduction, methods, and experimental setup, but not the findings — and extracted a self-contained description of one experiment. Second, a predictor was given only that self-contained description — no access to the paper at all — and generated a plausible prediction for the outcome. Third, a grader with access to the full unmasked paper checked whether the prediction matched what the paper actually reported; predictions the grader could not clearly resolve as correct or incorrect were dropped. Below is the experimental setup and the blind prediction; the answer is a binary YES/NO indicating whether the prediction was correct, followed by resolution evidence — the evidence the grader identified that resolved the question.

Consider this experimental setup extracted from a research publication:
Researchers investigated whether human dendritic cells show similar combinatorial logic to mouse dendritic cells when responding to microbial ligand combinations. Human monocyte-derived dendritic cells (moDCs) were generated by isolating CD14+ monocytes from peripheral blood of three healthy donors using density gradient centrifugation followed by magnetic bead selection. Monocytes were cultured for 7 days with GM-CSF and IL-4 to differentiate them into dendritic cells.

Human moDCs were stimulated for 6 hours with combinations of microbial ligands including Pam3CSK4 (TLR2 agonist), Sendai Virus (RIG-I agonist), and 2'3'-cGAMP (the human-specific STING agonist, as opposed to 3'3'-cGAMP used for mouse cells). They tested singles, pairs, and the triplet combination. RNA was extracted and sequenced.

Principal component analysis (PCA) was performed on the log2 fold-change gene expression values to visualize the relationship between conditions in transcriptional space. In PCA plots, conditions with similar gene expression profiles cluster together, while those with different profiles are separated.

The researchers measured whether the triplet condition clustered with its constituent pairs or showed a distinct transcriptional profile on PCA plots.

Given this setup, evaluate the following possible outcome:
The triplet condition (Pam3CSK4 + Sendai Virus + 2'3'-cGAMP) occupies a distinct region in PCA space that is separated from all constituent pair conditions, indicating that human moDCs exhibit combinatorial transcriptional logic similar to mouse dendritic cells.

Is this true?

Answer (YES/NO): NO